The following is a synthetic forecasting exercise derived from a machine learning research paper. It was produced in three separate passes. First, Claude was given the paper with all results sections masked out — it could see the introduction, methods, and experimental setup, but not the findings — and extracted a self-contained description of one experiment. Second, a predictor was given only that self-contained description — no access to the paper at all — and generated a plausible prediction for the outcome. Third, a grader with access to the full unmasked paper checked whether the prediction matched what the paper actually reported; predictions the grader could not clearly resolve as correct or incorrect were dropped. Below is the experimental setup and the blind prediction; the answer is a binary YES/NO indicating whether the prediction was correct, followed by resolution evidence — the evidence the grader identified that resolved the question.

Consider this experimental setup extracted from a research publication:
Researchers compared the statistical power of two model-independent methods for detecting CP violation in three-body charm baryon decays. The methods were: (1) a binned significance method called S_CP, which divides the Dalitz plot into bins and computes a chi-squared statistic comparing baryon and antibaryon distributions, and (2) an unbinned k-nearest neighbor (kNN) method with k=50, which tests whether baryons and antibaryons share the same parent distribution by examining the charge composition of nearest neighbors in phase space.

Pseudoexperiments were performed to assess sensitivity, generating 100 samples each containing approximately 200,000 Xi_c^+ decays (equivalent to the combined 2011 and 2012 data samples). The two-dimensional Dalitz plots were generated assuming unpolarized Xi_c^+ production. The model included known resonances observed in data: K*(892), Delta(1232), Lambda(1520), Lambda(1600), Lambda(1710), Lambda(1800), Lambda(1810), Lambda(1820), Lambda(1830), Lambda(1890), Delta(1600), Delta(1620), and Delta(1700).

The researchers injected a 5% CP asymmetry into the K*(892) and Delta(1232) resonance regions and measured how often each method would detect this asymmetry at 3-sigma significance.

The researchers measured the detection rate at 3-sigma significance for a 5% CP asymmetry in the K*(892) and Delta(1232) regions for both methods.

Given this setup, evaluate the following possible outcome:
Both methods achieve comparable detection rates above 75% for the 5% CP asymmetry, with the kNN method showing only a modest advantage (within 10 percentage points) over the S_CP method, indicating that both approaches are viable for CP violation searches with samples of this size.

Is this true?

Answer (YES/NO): NO